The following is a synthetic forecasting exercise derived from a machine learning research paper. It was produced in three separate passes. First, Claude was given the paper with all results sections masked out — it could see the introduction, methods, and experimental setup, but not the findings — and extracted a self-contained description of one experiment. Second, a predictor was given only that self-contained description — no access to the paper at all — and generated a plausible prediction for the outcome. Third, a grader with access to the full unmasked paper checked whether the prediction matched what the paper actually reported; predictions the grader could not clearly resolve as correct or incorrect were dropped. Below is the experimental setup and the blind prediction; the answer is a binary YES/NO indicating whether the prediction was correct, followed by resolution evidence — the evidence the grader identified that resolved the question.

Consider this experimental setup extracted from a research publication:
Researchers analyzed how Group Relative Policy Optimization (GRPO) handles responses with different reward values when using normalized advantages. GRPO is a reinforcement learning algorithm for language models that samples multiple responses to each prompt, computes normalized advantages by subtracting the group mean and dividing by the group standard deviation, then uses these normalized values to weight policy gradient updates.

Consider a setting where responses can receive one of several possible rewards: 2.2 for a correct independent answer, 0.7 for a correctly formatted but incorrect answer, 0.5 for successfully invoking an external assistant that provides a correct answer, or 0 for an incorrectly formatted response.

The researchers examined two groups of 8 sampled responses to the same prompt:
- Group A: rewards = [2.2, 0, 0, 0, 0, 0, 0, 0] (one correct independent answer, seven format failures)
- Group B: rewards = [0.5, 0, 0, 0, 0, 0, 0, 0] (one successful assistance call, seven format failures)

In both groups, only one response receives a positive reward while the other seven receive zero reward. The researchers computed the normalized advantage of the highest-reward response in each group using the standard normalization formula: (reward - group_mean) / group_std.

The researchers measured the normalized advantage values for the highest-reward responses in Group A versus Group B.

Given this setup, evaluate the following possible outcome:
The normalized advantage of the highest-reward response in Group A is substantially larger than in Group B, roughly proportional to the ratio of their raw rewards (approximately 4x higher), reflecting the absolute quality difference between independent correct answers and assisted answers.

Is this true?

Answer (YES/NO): NO